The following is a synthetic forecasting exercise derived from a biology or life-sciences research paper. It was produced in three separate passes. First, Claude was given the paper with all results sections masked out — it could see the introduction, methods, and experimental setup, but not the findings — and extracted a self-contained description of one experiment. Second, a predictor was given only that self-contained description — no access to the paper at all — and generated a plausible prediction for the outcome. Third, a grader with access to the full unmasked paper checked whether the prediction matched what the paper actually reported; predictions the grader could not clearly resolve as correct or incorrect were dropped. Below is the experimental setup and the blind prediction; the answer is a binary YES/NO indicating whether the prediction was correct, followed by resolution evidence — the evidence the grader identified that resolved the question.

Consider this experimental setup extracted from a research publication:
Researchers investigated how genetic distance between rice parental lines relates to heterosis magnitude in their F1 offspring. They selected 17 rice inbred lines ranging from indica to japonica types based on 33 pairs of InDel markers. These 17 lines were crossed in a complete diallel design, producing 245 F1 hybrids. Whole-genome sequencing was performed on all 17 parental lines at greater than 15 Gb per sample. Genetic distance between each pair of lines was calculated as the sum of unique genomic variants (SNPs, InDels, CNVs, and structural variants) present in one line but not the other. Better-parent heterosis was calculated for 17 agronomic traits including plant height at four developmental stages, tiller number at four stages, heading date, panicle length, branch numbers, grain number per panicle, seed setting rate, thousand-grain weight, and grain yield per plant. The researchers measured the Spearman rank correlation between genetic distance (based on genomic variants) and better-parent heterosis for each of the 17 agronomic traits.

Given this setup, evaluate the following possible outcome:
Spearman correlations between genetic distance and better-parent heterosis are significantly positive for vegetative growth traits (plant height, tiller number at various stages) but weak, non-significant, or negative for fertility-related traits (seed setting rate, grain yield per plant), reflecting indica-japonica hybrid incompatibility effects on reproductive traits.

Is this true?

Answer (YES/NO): NO